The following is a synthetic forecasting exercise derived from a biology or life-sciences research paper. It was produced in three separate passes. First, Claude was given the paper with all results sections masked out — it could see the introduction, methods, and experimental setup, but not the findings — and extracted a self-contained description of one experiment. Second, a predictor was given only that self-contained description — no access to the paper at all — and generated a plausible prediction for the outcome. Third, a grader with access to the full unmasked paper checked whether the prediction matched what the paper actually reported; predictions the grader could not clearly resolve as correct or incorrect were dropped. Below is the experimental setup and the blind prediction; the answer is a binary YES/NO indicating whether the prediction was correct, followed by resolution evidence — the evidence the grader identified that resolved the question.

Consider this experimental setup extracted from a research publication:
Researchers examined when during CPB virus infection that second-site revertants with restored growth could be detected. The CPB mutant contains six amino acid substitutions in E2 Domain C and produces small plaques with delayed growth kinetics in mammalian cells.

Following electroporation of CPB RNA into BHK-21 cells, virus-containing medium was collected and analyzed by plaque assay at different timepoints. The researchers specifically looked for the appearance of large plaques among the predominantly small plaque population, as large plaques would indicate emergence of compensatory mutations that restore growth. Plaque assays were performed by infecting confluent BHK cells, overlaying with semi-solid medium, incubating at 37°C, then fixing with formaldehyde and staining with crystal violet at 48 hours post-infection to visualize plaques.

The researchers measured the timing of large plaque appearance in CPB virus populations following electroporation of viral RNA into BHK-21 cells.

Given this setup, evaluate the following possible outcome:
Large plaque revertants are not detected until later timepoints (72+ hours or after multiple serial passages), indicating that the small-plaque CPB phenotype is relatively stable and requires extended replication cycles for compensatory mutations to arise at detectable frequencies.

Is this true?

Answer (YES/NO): NO